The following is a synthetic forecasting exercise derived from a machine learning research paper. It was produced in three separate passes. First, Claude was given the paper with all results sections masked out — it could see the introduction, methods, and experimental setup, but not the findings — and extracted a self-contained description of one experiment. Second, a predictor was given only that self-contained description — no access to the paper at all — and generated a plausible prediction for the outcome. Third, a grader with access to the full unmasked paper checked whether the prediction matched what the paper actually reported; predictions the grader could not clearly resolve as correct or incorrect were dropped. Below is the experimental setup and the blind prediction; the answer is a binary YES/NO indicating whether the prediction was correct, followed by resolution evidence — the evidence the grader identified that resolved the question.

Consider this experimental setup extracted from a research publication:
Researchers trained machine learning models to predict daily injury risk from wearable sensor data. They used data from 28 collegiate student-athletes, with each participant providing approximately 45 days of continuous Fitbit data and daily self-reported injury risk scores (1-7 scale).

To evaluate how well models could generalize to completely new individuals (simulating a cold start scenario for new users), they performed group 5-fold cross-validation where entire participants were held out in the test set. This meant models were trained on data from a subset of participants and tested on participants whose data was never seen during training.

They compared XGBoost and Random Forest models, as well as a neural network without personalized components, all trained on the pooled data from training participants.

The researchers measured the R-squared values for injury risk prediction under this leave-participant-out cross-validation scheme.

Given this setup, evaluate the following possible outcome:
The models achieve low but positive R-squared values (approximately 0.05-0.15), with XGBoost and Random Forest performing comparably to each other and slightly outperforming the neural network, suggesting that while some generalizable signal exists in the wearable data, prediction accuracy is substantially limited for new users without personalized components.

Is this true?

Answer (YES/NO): NO